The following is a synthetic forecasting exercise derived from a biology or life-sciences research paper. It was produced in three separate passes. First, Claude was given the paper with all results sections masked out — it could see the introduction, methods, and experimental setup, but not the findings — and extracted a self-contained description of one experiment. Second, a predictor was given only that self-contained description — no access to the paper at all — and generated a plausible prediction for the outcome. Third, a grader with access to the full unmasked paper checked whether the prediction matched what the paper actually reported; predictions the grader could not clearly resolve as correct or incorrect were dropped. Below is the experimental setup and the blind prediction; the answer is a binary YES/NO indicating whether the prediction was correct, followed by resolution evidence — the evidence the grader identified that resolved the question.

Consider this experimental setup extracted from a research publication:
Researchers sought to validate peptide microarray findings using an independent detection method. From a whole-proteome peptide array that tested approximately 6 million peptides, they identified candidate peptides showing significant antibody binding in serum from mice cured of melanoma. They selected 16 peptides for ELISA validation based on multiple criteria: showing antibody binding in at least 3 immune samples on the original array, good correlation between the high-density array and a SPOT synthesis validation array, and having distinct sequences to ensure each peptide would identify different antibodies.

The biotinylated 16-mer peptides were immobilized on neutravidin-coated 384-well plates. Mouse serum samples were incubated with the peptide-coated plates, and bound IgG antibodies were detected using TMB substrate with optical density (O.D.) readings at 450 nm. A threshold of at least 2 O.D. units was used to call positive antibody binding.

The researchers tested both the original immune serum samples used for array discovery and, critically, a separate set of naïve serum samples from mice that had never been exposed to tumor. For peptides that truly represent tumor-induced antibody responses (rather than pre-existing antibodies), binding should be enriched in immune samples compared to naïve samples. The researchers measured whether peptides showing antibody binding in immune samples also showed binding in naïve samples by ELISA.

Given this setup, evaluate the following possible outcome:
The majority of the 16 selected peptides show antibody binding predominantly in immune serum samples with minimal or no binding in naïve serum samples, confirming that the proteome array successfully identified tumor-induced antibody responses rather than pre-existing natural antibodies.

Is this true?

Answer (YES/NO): YES